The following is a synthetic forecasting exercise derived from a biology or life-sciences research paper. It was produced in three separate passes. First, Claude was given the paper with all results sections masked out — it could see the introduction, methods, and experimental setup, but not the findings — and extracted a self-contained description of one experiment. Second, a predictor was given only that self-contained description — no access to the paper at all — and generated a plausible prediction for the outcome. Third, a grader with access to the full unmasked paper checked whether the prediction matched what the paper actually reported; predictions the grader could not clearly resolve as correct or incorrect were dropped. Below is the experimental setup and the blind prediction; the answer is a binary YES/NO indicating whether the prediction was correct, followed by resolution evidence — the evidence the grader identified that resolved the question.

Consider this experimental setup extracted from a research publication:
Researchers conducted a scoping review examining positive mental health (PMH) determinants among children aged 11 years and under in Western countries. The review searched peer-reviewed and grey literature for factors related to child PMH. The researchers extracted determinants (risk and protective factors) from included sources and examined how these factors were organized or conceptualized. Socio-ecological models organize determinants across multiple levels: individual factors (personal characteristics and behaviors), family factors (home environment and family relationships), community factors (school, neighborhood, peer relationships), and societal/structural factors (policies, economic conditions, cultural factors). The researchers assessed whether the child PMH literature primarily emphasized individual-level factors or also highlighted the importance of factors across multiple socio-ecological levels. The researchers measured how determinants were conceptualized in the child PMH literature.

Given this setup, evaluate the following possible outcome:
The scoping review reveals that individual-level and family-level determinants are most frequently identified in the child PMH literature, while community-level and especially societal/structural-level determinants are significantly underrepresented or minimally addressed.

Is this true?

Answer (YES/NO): NO